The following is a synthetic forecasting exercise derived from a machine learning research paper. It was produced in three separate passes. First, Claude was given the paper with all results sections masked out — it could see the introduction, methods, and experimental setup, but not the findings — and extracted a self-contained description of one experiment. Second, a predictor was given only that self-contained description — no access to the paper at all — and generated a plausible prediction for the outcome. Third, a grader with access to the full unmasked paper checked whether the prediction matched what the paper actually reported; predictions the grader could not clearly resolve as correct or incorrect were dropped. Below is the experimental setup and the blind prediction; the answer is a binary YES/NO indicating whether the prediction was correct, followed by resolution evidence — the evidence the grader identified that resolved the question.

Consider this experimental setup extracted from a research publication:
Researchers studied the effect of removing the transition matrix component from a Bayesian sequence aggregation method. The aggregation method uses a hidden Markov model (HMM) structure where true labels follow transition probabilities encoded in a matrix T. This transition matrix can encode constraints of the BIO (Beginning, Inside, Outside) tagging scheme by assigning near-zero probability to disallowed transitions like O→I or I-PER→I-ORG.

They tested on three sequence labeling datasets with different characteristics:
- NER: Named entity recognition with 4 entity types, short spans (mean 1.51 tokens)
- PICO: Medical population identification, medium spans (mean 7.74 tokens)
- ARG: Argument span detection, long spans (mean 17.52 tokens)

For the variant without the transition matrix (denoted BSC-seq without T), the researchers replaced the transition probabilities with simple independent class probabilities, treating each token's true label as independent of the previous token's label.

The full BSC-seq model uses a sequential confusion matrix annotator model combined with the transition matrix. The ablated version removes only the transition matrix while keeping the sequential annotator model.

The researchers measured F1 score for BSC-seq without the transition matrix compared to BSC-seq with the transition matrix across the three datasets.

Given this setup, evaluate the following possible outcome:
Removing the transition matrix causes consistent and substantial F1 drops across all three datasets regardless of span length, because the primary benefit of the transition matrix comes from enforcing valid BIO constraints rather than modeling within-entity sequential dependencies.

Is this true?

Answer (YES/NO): NO